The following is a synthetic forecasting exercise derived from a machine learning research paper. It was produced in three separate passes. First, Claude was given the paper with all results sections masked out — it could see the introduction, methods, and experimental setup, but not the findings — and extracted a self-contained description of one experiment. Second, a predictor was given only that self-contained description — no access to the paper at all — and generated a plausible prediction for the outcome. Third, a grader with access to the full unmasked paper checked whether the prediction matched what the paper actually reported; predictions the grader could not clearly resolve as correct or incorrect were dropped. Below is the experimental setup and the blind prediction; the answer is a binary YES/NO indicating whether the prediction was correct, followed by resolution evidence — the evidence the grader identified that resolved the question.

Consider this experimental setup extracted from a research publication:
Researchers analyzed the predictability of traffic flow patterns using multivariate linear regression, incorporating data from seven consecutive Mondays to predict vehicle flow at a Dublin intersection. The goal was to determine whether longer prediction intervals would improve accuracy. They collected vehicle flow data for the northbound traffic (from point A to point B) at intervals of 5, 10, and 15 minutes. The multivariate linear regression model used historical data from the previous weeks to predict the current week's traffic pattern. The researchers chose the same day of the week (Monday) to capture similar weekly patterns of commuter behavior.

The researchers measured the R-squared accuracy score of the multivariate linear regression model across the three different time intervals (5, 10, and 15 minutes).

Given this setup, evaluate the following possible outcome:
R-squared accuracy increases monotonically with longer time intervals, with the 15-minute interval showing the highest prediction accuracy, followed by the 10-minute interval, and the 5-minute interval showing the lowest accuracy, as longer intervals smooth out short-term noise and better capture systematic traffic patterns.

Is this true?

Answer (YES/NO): YES